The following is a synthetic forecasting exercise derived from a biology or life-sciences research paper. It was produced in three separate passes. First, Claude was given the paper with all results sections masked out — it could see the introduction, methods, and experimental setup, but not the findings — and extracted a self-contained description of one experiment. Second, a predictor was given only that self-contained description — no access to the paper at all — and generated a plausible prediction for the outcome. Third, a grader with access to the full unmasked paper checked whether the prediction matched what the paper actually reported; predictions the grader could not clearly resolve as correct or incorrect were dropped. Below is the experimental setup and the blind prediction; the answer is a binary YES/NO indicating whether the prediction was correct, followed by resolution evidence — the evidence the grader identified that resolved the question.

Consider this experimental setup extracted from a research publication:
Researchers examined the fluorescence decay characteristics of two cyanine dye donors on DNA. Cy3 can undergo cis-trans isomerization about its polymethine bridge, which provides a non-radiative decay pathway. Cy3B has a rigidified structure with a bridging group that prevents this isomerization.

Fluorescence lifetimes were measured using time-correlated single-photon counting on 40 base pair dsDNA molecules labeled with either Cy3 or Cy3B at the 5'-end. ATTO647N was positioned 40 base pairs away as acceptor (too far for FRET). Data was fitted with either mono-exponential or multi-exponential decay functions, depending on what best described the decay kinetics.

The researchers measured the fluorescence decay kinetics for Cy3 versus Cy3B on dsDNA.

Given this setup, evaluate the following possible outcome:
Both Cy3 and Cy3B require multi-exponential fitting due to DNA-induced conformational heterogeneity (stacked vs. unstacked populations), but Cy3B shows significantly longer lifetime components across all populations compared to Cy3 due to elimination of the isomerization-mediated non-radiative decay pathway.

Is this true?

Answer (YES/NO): NO